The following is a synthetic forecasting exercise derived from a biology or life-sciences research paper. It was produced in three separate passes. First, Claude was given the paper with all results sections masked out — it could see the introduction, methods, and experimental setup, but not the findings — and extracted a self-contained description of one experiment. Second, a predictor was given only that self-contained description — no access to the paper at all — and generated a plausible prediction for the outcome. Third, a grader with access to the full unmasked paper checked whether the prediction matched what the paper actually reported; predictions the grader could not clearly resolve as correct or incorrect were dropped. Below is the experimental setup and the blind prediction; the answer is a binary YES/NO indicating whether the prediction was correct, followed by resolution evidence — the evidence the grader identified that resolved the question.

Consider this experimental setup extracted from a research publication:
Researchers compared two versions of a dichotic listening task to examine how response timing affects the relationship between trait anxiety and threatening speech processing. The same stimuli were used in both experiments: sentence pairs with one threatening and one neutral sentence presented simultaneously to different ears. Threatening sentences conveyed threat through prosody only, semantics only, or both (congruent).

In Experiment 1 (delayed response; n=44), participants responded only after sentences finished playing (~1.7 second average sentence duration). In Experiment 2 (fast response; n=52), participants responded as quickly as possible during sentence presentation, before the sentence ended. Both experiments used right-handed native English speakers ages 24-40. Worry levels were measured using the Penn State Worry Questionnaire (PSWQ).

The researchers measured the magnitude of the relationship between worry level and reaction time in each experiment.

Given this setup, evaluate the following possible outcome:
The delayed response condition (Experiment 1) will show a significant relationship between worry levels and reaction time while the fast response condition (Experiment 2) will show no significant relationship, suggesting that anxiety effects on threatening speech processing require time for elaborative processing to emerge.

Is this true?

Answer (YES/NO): NO